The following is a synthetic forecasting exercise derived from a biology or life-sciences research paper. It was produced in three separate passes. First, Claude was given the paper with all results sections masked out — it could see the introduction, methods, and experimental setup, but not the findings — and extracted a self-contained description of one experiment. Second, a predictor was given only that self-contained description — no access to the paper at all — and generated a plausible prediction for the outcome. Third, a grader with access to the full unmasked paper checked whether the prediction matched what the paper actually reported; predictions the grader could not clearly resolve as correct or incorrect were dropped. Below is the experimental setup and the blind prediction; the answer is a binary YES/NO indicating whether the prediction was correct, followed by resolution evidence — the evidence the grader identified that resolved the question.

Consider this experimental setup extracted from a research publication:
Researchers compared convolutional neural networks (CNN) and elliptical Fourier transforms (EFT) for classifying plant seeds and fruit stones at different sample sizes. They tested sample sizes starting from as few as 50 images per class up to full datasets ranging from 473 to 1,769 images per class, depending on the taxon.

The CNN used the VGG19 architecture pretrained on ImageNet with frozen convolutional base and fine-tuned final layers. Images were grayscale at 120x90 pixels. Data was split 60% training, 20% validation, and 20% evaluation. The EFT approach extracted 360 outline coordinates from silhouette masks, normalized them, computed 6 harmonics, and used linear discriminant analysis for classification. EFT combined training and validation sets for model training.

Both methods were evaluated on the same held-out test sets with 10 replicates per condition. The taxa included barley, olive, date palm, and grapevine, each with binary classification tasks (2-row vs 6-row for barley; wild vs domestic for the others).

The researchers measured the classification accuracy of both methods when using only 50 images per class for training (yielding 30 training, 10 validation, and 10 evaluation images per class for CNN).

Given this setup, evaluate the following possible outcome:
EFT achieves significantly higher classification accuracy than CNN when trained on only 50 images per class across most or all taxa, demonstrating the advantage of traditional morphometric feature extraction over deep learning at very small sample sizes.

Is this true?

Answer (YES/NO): NO